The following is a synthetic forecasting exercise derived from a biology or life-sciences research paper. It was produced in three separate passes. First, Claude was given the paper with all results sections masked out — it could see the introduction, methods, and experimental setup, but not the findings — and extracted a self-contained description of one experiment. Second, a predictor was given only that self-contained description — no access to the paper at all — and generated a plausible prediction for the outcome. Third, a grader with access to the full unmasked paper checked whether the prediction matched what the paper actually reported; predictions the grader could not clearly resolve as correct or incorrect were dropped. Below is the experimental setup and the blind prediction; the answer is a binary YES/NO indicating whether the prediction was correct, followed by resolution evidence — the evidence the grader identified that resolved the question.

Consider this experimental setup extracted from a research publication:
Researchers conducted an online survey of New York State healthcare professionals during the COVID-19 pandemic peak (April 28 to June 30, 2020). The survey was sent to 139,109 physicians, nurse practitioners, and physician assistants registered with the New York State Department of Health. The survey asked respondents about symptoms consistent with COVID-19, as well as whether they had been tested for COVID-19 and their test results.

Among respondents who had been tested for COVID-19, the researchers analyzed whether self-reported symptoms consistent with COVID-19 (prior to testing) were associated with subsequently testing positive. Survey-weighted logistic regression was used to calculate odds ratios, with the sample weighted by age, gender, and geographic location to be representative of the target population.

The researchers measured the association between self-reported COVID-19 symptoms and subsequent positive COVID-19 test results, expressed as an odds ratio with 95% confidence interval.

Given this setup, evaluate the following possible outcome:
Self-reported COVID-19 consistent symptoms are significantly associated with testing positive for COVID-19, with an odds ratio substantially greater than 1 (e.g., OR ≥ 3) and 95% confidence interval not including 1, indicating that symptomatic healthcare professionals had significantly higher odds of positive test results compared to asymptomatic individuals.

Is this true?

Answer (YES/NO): YES